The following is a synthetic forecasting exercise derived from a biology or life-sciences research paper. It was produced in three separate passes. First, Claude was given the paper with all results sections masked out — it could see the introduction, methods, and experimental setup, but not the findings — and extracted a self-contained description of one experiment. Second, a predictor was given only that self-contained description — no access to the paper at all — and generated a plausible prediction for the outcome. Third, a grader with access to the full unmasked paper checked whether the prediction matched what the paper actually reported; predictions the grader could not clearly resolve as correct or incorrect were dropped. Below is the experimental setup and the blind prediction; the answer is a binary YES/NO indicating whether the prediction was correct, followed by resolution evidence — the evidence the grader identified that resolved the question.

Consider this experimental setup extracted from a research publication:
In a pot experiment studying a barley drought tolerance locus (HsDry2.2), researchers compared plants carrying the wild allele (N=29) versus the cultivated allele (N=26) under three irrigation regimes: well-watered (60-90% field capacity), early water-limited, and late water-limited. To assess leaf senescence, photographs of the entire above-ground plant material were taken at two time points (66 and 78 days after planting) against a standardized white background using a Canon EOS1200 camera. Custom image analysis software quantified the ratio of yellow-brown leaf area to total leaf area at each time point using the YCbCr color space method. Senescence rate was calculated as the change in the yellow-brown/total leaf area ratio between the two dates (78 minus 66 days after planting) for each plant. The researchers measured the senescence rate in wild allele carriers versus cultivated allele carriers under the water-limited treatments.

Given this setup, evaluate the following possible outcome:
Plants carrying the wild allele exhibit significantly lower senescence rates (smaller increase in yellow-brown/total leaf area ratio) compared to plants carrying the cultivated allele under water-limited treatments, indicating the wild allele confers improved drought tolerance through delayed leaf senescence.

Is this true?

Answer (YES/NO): YES